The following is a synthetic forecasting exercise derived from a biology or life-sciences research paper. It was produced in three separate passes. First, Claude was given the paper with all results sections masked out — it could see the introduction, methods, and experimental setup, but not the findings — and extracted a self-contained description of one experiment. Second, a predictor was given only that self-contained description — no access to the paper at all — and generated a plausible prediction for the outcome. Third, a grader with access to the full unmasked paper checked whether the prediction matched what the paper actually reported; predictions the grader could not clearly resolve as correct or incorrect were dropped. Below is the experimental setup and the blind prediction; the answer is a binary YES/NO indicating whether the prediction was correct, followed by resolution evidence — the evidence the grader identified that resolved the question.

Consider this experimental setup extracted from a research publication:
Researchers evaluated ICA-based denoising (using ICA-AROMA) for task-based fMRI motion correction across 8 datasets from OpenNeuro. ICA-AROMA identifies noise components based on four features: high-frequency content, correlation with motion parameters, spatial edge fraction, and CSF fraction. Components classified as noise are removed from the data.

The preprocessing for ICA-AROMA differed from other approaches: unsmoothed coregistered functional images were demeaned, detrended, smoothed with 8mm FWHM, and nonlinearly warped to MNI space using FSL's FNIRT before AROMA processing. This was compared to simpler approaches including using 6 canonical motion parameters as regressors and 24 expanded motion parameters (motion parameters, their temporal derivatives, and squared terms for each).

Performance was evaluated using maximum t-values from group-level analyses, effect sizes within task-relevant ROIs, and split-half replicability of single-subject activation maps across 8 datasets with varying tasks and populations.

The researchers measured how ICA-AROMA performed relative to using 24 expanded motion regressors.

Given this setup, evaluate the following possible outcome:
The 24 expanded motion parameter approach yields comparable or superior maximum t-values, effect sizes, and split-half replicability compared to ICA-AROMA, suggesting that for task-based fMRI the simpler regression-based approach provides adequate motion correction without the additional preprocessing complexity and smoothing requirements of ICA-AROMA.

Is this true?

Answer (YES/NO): YES